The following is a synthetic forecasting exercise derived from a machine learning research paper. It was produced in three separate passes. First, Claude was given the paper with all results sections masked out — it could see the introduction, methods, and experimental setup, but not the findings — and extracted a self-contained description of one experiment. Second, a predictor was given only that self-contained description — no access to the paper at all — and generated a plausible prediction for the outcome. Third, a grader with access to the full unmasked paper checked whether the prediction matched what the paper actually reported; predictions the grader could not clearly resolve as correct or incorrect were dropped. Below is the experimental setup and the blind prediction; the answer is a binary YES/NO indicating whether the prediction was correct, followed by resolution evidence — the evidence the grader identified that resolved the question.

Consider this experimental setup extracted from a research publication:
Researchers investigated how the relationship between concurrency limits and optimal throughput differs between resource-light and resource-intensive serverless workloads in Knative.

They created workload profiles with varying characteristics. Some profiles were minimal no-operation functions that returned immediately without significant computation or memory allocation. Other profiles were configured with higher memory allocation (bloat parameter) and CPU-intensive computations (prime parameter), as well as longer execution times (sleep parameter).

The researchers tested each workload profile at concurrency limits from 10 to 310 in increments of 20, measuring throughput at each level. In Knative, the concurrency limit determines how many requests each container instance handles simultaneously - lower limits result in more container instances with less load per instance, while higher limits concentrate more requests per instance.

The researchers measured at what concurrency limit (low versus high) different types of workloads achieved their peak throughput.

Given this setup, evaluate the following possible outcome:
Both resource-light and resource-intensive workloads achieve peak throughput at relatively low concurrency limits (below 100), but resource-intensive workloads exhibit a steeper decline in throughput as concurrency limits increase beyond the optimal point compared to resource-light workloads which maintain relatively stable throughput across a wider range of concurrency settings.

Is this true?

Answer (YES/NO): NO